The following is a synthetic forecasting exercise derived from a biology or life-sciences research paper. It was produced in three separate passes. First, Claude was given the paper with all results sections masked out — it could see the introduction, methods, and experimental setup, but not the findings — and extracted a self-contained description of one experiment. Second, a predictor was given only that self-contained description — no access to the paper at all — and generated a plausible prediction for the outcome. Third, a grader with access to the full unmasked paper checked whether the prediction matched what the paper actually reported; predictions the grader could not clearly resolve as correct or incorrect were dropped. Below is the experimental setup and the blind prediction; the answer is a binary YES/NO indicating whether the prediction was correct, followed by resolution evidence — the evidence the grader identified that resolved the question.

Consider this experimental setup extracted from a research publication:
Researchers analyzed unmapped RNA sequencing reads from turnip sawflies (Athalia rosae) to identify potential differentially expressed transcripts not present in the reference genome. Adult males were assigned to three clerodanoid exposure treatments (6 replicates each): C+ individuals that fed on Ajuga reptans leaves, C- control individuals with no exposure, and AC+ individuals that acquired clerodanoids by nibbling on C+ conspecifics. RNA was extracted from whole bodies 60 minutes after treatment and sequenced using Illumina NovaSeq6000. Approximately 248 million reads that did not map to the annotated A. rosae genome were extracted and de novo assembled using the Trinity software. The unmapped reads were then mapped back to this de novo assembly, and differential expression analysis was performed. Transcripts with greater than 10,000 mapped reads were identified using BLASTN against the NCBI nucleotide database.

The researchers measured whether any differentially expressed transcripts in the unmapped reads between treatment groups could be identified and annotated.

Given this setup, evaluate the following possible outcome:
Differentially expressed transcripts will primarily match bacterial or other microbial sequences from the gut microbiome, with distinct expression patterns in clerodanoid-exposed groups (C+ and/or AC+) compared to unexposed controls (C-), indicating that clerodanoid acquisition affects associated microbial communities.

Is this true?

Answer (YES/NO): NO